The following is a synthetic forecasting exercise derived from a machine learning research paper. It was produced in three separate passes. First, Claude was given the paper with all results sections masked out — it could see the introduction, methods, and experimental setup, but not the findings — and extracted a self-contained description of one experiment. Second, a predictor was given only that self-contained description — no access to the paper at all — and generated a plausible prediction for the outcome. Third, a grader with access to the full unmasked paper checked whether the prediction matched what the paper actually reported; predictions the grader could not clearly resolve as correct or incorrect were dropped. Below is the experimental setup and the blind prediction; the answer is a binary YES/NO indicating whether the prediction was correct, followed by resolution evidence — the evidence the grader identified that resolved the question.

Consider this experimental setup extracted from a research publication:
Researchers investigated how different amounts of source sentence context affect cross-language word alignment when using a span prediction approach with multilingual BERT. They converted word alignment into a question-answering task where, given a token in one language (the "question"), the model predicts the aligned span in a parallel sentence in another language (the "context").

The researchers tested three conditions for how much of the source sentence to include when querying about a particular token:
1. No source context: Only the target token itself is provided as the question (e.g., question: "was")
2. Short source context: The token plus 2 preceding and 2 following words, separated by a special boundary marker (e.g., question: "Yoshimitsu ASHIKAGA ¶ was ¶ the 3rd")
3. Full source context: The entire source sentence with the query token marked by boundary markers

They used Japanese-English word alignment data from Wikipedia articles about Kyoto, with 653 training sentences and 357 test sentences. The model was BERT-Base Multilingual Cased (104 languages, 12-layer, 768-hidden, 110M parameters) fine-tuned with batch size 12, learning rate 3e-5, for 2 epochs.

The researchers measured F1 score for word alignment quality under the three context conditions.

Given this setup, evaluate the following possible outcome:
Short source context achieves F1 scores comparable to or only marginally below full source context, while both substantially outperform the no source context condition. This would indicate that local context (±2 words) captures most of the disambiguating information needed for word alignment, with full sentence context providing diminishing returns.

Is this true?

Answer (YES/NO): NO